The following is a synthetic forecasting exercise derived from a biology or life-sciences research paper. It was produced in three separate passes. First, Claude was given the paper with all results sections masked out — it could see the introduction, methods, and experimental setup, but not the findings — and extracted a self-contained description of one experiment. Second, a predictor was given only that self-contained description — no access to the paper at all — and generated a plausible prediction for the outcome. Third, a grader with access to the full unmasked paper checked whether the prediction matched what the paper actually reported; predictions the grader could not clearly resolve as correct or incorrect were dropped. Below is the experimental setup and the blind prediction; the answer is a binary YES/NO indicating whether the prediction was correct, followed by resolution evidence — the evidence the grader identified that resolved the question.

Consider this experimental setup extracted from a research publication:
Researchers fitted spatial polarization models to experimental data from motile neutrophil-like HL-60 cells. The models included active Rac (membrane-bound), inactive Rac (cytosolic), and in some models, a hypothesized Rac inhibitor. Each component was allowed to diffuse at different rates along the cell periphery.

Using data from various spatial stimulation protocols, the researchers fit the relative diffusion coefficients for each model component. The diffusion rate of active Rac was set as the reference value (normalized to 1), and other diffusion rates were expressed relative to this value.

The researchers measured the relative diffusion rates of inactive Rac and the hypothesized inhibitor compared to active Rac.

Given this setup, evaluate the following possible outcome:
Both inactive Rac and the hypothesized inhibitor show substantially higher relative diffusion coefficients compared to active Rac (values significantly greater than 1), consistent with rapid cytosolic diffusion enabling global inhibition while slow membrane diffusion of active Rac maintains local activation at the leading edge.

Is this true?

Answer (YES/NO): NO